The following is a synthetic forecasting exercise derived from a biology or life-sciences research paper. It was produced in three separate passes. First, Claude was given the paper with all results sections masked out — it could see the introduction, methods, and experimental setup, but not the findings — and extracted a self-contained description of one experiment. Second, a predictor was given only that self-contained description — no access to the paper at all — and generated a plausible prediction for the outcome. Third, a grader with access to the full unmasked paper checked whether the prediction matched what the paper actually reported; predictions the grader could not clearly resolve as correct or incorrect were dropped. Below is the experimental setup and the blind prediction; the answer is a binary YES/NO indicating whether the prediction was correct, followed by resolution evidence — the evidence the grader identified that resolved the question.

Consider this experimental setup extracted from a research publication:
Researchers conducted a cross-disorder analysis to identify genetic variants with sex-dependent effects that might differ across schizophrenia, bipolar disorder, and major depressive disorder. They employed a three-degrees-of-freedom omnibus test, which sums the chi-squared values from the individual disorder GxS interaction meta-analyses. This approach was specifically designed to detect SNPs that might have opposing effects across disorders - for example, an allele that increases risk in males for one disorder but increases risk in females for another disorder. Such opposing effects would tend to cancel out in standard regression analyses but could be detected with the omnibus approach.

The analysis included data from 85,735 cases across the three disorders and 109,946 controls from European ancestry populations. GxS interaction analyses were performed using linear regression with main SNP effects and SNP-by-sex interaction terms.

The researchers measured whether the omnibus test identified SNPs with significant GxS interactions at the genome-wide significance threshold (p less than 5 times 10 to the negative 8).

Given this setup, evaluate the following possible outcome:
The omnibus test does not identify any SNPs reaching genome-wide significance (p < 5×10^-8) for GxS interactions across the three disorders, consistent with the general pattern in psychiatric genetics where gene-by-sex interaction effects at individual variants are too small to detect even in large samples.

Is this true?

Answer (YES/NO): NO